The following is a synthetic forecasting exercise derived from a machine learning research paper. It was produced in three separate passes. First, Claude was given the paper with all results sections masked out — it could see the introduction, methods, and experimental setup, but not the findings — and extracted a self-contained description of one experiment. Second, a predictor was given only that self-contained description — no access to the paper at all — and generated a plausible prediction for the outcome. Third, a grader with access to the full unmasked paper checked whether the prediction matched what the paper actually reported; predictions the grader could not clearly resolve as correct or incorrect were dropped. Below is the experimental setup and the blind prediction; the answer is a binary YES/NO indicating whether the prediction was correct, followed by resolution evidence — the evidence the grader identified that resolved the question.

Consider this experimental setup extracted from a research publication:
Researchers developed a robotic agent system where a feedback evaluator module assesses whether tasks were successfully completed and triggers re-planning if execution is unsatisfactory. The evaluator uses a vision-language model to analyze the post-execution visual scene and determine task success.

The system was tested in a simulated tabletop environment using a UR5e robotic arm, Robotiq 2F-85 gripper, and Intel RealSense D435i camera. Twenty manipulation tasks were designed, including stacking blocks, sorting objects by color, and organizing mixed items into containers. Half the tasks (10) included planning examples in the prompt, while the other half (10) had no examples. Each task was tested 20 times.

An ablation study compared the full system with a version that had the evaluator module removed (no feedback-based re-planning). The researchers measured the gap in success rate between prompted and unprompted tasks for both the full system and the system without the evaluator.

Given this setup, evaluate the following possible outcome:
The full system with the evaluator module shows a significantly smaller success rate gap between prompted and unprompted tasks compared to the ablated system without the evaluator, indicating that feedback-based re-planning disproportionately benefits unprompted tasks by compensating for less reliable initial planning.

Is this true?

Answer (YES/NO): NO